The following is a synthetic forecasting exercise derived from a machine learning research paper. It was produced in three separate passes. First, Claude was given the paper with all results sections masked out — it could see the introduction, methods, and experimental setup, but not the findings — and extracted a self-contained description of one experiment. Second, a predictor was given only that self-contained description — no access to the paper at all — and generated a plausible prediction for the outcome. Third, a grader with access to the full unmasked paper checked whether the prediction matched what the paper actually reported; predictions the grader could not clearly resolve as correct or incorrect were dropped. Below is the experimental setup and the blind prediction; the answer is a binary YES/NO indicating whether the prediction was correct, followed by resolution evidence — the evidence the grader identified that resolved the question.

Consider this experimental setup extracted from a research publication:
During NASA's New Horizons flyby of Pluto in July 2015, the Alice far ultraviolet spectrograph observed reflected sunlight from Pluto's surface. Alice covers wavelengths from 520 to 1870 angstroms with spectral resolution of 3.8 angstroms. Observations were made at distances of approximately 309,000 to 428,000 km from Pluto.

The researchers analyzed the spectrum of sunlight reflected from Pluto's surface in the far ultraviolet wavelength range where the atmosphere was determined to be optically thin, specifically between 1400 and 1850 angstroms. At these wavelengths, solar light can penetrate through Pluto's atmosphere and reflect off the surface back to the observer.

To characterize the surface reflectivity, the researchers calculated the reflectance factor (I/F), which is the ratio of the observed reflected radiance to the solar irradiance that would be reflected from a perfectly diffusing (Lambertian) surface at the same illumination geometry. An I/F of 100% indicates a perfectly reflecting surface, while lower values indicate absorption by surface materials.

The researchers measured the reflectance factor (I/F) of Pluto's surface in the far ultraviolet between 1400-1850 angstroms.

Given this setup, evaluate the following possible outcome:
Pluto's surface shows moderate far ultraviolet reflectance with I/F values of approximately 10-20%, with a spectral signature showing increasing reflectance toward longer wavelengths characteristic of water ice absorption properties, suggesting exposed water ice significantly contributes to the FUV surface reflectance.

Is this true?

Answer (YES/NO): NO